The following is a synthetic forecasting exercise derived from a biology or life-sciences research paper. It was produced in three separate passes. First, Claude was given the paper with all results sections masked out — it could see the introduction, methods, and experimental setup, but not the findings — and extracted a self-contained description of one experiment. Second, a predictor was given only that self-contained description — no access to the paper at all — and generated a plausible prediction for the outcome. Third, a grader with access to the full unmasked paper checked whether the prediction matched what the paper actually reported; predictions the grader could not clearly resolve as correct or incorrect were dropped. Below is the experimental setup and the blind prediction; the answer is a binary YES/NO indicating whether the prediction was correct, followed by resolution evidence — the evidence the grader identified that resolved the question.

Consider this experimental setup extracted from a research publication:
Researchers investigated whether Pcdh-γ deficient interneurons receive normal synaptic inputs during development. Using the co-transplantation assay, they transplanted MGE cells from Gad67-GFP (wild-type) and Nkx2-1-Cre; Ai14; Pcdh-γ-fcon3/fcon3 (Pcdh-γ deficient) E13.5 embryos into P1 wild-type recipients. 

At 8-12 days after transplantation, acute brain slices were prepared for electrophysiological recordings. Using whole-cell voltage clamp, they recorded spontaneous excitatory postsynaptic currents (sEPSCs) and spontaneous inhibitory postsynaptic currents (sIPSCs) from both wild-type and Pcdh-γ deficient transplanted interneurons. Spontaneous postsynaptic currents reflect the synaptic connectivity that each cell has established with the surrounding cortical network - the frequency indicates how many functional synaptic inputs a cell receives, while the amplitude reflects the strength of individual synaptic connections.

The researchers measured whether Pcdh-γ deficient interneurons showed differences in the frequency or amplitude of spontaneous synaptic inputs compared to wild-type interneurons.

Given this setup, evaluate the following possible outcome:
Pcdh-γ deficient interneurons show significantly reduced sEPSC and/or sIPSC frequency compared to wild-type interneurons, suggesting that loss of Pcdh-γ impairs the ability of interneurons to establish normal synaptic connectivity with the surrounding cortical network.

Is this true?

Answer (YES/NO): NO